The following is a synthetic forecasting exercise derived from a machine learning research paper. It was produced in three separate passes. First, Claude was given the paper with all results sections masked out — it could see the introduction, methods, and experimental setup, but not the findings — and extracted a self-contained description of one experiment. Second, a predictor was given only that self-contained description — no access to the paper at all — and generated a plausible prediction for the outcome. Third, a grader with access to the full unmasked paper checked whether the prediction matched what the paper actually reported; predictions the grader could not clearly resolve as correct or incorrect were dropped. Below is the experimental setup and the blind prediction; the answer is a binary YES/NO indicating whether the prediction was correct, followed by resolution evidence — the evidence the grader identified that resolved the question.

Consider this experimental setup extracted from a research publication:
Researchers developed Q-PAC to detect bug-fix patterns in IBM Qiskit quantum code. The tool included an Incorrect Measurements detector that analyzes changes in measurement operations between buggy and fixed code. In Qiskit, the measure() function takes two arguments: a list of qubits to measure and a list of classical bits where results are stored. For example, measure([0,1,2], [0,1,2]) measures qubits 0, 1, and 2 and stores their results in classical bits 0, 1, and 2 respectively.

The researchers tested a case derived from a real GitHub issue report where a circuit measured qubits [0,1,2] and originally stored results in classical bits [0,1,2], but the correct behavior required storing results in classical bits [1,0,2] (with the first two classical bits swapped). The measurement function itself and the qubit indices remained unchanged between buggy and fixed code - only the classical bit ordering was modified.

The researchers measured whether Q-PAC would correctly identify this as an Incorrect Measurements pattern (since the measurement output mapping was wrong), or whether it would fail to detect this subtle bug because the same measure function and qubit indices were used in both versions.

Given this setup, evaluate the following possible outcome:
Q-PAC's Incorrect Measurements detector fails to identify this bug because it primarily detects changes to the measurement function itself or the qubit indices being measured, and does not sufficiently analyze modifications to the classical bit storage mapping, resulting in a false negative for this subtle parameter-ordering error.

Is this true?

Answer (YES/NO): NO